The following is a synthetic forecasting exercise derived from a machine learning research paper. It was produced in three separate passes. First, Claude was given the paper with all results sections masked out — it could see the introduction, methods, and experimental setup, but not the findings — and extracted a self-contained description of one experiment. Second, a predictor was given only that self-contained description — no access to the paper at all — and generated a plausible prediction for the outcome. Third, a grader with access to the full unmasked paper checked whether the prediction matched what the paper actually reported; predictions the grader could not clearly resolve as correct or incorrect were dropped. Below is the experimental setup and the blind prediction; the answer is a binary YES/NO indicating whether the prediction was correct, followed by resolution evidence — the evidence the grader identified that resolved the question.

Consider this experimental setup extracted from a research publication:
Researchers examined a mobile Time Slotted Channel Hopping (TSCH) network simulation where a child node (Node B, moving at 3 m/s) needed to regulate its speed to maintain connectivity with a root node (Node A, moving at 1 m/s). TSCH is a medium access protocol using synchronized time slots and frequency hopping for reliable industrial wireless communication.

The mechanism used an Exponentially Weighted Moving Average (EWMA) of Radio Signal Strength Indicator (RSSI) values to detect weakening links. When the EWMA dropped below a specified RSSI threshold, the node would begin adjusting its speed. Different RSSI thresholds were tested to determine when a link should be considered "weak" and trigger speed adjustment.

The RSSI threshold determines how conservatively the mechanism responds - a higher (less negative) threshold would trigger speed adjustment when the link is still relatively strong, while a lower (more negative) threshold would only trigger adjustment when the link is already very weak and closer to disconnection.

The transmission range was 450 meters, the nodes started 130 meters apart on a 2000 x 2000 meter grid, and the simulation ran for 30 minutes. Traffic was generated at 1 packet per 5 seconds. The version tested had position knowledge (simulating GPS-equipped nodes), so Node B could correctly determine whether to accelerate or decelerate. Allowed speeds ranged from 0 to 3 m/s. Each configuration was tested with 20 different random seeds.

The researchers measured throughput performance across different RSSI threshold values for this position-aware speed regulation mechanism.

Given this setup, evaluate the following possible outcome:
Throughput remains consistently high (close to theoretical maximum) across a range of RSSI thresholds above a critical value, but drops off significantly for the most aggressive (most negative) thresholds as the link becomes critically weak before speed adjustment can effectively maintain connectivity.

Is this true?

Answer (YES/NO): NO